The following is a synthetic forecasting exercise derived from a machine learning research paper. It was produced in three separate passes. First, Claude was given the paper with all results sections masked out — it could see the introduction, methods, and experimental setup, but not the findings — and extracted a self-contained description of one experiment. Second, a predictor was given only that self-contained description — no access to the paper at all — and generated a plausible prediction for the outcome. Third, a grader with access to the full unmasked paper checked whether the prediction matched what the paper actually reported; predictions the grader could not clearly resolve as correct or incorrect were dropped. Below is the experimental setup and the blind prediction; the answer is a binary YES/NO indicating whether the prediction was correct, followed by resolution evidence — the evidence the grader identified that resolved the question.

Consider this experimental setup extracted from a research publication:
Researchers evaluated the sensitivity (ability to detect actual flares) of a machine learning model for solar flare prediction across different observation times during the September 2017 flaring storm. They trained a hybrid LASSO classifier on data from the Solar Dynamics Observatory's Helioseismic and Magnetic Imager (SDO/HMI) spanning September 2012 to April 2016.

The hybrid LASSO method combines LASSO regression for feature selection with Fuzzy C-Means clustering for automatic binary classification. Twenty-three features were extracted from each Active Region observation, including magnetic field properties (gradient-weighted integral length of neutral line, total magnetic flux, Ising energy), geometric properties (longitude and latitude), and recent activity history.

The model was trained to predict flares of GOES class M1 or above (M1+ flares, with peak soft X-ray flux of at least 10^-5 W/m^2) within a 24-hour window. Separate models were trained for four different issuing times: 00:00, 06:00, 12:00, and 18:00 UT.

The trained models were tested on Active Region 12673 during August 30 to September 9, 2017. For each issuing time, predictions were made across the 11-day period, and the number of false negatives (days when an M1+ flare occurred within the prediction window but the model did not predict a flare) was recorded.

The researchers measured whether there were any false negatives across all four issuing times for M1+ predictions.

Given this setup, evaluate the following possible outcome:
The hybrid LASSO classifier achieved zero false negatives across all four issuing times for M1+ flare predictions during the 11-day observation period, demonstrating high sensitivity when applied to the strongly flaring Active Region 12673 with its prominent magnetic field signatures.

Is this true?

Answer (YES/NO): YES